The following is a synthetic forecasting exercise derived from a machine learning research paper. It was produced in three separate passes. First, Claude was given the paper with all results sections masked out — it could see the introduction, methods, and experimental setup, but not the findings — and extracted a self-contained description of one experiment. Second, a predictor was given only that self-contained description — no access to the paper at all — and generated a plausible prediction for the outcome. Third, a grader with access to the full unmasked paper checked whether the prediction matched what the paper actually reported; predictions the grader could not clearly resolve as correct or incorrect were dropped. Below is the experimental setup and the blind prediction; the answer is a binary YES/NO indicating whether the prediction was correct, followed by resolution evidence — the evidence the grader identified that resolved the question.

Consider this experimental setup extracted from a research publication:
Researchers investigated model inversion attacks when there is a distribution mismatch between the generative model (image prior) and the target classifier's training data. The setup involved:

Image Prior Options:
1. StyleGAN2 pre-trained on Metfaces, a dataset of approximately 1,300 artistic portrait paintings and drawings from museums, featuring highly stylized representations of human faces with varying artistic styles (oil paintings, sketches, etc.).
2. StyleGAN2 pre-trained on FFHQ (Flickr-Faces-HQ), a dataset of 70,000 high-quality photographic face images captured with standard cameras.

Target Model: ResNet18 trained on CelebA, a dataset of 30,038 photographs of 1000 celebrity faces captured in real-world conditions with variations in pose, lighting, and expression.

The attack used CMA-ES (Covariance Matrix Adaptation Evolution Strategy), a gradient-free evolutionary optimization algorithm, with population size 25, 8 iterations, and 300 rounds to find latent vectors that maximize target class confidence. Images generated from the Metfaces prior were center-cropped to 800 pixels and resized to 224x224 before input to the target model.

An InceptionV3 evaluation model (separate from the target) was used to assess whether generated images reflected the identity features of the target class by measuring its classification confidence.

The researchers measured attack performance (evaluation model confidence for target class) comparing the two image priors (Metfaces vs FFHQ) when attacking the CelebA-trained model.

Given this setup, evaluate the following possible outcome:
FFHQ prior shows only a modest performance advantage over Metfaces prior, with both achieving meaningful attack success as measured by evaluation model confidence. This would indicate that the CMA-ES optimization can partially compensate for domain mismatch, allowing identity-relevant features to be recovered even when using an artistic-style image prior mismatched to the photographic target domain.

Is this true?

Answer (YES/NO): NO